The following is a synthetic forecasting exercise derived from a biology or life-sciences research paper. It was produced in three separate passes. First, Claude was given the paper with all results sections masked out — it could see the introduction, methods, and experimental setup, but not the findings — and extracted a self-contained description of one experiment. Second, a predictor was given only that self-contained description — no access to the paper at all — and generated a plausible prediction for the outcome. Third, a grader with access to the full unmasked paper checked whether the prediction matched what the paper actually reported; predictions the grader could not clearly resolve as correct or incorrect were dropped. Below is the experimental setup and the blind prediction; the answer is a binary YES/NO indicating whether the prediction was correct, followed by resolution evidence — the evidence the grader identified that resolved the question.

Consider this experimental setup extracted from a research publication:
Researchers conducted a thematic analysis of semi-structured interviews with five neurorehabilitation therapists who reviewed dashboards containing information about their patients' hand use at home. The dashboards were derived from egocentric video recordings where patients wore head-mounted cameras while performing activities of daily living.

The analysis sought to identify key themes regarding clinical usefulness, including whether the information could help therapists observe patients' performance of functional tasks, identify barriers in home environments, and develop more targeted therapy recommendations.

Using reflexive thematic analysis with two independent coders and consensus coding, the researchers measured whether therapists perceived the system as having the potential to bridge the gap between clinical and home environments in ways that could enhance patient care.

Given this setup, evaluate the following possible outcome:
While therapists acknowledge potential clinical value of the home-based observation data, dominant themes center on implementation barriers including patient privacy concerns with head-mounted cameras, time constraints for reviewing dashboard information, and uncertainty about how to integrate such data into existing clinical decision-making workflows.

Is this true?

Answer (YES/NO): NO